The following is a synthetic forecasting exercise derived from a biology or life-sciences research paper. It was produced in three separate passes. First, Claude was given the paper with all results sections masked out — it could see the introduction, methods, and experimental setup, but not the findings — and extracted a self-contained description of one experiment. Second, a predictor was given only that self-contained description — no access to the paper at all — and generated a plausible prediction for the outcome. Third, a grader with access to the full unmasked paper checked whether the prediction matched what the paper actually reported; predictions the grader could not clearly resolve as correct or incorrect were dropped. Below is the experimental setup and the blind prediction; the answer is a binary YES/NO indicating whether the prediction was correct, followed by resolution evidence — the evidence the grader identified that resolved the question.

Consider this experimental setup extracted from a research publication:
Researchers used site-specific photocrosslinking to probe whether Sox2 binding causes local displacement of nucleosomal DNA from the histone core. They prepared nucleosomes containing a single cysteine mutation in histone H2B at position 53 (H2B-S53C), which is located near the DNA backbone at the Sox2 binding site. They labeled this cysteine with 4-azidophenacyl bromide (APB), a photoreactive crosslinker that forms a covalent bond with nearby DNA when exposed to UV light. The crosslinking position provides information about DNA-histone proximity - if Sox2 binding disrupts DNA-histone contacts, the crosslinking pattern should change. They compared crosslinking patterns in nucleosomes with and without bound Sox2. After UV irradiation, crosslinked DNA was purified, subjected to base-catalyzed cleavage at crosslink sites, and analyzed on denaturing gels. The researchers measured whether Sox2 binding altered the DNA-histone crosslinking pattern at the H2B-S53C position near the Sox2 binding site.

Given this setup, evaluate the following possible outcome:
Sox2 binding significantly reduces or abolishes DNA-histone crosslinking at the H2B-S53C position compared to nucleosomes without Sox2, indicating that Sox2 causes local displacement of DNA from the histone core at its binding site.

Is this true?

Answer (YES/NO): YES